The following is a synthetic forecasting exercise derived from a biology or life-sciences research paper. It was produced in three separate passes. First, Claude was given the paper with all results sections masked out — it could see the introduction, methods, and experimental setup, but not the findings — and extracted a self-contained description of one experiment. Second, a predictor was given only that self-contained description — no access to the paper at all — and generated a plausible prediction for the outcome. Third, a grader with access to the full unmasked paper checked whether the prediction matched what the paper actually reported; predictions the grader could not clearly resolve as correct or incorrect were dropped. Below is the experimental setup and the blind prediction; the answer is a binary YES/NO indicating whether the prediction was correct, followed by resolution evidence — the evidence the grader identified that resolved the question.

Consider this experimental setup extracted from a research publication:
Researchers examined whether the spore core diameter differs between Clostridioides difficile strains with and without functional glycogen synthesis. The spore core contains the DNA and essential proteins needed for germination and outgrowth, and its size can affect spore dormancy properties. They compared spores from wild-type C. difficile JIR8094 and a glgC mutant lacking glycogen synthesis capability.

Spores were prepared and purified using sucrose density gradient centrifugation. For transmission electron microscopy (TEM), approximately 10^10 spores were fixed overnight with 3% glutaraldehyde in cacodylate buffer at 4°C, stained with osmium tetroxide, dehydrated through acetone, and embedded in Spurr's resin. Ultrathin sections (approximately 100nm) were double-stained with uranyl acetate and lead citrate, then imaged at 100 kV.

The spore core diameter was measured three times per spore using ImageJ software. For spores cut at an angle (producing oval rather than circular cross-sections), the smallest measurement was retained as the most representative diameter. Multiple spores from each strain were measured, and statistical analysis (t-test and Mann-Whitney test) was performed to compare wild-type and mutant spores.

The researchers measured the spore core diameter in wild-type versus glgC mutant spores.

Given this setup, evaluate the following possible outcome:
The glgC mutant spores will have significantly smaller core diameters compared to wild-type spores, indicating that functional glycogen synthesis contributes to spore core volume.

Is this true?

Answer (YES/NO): YES